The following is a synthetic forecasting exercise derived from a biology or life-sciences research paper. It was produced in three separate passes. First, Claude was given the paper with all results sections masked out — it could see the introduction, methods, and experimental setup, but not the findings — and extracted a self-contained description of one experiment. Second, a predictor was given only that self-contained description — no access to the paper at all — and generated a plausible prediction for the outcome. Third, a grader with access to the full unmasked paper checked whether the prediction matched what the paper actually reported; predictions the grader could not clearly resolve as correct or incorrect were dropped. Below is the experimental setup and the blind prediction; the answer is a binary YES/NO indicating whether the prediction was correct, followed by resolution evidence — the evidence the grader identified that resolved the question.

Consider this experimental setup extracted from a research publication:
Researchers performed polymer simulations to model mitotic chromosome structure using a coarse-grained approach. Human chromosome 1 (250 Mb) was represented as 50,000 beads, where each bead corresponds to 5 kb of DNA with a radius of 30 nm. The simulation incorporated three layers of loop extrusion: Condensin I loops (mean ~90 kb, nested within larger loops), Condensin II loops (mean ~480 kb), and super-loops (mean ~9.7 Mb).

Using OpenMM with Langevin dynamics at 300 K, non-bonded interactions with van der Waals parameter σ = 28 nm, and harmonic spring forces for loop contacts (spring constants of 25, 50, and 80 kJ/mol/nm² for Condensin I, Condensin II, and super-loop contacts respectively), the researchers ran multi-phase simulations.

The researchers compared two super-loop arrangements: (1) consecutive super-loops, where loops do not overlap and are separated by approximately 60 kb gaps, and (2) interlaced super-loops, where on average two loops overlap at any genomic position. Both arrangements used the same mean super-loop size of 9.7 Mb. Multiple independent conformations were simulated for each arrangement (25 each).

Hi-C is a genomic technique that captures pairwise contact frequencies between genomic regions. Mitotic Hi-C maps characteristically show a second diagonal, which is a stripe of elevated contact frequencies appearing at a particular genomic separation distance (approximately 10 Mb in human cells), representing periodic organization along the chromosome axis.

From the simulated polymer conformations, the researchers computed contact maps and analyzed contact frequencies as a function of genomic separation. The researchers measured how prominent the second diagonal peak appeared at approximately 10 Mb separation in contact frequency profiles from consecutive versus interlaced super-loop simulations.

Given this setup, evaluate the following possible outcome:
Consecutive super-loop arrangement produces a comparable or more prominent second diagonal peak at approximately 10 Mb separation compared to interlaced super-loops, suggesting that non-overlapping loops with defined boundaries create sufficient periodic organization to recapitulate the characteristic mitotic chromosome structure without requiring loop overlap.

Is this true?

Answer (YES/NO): NO